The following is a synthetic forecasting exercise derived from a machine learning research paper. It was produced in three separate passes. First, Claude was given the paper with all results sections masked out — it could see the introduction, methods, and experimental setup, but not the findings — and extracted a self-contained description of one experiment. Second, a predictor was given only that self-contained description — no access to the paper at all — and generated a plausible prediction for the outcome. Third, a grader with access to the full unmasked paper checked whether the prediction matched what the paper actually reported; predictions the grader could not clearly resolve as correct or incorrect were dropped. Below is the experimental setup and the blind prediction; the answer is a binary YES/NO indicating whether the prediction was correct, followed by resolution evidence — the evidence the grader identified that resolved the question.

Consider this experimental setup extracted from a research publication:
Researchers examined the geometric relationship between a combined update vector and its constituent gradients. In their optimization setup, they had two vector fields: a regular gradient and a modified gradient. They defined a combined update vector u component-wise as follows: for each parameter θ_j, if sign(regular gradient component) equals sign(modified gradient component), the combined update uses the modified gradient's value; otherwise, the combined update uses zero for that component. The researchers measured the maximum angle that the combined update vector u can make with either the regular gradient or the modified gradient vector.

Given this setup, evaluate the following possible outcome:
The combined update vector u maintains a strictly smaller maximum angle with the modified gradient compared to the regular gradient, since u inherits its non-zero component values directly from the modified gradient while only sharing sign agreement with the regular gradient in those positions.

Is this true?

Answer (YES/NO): NO